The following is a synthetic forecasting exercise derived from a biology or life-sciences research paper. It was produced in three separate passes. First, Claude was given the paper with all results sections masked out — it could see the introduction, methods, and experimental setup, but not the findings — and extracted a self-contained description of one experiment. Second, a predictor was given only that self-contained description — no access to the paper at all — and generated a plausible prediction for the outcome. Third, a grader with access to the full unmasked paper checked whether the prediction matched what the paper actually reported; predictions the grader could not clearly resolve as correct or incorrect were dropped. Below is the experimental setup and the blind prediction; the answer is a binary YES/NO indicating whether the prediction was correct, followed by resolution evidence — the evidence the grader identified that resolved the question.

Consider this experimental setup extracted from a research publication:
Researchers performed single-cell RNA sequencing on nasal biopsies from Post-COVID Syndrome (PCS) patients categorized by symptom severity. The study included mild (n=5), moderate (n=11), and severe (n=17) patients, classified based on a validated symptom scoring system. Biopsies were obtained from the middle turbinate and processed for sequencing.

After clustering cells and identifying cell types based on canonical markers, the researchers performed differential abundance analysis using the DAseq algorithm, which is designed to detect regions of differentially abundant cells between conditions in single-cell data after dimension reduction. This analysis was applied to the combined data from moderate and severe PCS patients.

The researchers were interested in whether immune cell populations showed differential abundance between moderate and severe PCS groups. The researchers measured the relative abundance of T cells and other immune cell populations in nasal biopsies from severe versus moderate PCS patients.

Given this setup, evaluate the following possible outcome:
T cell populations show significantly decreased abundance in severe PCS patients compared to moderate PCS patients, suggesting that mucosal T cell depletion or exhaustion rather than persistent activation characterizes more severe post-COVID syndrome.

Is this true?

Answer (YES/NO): NO